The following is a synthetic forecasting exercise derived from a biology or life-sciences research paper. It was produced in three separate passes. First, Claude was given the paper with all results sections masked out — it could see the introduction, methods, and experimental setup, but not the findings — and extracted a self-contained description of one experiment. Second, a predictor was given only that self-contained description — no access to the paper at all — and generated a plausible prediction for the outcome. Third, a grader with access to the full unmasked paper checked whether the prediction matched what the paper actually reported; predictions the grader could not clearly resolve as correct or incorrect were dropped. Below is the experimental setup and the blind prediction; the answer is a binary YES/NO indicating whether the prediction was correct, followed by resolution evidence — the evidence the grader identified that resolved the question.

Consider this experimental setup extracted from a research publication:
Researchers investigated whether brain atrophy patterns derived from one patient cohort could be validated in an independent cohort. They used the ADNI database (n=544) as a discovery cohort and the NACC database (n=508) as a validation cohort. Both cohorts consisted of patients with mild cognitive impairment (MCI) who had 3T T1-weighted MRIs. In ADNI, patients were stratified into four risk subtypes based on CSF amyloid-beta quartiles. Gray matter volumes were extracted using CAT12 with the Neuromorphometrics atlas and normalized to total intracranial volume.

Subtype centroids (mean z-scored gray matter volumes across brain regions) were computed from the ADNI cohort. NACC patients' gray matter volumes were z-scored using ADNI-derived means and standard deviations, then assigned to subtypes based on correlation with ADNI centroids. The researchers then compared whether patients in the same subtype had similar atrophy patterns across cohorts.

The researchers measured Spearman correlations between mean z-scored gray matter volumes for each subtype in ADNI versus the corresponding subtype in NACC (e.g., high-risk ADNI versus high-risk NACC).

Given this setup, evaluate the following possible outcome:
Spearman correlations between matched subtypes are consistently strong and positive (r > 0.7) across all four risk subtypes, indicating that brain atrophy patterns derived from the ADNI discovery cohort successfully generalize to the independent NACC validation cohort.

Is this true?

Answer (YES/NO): NO